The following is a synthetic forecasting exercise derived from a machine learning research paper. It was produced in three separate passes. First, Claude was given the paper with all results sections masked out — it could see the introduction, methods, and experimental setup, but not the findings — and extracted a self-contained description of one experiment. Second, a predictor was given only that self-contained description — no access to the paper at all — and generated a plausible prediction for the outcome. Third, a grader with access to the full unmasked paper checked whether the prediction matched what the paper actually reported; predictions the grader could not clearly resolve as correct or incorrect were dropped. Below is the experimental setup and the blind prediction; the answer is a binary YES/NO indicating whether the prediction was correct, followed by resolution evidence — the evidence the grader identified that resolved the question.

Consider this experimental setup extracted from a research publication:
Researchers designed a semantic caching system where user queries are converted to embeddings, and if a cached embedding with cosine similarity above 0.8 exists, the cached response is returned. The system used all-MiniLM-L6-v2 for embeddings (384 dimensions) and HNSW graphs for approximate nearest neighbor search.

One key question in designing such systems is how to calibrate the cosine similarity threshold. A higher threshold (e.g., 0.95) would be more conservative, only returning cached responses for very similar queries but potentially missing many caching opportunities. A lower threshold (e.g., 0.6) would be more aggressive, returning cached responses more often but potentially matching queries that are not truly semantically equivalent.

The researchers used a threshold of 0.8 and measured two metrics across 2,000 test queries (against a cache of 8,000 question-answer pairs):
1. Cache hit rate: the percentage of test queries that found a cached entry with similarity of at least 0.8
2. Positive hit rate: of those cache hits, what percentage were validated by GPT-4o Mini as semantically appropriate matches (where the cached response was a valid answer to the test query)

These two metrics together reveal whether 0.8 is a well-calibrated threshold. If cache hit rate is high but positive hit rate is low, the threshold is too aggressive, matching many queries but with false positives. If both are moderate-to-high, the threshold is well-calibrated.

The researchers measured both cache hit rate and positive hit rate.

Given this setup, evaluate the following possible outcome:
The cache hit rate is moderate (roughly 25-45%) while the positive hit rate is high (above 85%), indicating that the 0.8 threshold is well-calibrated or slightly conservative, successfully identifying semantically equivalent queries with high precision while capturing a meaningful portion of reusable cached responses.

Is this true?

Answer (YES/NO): NO